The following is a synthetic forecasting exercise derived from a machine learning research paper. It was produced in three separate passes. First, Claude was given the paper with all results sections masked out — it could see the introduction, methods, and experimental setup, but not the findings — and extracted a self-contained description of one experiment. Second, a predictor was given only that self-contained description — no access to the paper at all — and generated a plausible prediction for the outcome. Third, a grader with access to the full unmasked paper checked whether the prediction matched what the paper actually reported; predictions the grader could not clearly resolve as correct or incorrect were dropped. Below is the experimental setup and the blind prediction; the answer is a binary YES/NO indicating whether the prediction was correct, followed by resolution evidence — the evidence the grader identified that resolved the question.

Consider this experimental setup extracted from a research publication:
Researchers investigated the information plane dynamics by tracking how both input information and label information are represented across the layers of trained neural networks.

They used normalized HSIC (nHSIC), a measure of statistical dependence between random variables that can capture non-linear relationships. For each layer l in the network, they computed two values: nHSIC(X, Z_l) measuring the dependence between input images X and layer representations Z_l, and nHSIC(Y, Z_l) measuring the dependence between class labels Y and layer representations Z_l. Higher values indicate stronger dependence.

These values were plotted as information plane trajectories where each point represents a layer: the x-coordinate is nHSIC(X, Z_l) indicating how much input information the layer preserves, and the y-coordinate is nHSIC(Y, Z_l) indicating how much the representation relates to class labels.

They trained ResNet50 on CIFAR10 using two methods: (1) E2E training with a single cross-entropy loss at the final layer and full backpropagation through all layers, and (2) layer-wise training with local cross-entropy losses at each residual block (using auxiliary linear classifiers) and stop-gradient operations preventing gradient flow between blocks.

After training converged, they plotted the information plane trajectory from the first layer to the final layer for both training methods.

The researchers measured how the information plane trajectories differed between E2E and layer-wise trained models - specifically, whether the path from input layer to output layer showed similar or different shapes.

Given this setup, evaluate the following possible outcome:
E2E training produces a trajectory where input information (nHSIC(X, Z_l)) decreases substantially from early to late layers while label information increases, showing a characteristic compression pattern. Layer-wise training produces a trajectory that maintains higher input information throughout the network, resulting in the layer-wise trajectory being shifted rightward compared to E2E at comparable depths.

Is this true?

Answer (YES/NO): NO